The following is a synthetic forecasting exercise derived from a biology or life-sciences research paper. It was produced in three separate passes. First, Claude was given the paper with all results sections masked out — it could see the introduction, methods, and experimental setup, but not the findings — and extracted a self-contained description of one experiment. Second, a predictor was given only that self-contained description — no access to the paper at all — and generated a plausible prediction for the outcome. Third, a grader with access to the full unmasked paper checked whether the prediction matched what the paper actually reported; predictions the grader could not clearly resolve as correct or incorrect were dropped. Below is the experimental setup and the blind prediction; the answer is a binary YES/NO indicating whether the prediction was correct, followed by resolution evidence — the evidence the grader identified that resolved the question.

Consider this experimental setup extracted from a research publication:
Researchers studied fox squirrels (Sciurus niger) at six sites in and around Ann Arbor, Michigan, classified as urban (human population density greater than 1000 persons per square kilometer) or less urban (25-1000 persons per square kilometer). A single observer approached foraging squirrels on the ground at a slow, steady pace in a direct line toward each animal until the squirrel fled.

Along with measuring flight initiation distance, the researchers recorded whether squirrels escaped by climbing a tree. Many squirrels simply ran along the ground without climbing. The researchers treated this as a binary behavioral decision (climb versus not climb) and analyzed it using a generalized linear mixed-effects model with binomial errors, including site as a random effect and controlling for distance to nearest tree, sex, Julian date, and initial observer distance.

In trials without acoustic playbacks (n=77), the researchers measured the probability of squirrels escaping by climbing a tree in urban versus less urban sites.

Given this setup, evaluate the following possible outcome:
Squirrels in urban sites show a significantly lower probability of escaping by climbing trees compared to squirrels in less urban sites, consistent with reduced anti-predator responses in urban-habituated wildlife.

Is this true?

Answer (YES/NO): NO